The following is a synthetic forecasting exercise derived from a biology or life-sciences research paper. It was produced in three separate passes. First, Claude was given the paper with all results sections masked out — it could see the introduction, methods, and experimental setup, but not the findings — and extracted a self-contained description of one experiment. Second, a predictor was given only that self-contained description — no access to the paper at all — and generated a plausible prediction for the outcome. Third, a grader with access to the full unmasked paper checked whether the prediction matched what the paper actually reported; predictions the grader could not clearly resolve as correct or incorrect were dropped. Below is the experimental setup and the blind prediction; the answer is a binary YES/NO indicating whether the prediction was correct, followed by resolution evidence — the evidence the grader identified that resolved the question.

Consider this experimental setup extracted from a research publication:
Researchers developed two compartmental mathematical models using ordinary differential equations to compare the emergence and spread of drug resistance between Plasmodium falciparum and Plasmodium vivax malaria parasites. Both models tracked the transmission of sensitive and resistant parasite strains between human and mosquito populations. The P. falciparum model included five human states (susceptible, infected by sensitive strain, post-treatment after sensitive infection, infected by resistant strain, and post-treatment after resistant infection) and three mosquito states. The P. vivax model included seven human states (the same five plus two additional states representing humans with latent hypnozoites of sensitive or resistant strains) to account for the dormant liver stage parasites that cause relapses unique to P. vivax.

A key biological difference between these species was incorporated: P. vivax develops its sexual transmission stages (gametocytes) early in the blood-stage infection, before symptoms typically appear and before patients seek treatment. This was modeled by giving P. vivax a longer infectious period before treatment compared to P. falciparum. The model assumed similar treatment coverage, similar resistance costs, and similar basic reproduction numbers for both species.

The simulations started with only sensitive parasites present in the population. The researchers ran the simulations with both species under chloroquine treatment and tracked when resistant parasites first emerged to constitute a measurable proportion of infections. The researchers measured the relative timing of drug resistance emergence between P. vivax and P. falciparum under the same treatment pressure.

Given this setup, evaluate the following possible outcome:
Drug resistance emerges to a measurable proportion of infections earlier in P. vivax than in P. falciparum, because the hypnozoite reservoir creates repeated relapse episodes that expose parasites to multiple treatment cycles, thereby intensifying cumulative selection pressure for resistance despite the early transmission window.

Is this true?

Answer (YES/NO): NO